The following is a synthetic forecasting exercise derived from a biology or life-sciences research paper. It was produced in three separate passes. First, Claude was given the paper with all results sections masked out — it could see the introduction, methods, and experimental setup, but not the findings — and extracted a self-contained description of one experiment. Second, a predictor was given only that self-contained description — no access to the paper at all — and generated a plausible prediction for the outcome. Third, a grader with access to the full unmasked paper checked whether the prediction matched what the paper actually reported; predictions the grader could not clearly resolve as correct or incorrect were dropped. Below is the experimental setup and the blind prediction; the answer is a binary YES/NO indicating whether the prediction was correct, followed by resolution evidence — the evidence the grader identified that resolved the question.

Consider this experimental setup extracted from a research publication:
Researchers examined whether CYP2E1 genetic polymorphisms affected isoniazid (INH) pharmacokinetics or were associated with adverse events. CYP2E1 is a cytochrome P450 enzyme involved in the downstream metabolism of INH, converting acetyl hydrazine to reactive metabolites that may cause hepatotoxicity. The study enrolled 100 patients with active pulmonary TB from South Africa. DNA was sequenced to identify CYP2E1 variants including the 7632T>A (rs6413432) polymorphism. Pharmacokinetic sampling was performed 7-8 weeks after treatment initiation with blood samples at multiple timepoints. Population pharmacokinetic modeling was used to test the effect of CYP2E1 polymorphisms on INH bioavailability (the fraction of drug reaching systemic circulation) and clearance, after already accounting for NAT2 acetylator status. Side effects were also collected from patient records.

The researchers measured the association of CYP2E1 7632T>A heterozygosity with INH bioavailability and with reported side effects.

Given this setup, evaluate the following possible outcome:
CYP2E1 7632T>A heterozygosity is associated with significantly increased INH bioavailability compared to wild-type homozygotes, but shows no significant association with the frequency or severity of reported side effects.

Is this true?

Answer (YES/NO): YES